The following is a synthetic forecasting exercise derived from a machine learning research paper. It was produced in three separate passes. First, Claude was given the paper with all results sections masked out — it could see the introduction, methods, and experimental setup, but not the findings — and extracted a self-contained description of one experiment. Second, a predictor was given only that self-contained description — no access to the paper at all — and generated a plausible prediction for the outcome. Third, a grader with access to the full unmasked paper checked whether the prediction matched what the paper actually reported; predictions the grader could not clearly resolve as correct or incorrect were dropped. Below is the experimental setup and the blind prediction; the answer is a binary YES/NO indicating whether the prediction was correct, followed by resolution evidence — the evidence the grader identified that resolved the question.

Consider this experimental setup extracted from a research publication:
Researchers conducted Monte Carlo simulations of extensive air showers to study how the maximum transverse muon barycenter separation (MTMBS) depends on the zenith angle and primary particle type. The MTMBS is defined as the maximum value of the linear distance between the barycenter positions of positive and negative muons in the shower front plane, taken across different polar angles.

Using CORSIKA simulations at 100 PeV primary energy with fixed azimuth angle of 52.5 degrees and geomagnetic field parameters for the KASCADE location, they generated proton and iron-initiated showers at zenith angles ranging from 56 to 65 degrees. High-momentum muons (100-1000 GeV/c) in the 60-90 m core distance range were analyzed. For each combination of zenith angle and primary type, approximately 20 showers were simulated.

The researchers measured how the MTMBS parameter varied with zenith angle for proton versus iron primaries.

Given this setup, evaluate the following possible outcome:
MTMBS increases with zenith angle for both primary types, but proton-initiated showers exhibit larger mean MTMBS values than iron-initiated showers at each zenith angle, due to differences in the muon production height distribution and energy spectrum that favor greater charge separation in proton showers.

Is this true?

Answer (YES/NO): NO